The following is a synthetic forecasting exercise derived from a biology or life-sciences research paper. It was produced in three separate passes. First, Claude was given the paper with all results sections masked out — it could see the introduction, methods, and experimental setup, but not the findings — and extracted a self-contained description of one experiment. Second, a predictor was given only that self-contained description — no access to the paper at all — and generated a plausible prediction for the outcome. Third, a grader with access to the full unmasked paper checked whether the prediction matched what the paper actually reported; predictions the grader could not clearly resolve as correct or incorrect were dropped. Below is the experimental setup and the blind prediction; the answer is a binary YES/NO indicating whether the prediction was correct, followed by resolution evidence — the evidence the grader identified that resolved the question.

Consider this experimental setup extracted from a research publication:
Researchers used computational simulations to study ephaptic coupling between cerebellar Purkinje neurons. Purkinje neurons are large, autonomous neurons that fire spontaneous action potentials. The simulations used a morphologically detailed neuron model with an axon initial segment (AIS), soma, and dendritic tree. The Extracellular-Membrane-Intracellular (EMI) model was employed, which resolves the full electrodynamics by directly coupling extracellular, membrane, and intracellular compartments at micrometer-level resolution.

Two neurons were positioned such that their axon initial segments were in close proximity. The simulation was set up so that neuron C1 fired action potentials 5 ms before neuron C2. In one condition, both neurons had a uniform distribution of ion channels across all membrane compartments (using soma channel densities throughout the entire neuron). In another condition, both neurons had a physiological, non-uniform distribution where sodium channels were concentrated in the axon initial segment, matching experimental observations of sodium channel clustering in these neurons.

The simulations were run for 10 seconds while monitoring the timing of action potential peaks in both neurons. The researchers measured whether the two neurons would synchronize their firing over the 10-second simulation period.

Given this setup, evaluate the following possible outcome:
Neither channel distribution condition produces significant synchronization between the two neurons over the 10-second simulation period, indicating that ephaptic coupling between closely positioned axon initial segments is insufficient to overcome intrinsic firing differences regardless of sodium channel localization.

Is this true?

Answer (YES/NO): NO